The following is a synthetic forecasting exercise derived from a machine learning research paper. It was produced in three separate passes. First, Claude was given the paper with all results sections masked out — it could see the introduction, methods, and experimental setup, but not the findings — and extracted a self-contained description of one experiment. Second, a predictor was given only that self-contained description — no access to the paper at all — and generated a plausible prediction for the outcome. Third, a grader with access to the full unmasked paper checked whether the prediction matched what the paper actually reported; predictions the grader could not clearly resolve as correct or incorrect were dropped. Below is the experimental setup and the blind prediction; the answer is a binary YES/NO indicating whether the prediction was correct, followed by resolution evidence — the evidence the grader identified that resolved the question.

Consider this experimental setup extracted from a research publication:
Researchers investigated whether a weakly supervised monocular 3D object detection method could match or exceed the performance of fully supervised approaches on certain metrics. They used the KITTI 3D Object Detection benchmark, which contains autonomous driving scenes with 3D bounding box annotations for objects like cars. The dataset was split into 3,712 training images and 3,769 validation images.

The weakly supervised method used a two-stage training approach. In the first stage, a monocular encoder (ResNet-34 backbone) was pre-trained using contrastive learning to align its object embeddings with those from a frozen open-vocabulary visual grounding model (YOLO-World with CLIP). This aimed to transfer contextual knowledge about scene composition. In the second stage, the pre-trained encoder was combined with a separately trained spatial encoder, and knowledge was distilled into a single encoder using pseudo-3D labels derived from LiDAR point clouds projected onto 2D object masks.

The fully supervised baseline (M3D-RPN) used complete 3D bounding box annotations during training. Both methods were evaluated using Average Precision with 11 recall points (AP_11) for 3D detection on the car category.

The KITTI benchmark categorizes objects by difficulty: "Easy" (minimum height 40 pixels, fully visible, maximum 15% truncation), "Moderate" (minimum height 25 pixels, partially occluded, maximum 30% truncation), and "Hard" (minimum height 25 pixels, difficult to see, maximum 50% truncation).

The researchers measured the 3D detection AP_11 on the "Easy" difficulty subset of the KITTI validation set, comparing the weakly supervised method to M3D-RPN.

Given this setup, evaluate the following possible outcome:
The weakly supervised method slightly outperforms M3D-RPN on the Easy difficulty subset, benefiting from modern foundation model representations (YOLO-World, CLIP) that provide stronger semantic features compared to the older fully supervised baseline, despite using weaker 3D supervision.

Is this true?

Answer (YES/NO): YES